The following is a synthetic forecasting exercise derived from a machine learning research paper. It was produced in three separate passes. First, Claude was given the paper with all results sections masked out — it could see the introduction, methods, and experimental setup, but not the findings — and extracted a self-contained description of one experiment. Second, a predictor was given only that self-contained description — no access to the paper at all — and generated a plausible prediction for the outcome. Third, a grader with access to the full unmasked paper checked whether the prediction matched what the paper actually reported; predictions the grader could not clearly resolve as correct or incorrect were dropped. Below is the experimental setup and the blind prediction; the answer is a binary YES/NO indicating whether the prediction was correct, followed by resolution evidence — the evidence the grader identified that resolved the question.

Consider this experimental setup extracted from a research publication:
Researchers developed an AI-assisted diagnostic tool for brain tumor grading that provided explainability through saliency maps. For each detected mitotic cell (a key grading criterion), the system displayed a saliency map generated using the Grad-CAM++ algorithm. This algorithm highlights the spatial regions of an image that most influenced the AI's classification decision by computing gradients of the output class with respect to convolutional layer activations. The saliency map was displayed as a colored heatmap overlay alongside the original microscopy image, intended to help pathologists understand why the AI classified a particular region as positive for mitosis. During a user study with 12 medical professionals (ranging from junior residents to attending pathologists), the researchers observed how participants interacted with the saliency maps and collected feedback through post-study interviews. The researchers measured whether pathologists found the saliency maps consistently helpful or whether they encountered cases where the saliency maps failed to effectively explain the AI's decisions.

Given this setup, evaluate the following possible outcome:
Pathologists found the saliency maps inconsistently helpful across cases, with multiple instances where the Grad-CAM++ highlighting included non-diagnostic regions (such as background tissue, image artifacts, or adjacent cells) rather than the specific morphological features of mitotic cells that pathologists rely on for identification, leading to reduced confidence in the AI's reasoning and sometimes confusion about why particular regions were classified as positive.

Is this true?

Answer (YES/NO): NO